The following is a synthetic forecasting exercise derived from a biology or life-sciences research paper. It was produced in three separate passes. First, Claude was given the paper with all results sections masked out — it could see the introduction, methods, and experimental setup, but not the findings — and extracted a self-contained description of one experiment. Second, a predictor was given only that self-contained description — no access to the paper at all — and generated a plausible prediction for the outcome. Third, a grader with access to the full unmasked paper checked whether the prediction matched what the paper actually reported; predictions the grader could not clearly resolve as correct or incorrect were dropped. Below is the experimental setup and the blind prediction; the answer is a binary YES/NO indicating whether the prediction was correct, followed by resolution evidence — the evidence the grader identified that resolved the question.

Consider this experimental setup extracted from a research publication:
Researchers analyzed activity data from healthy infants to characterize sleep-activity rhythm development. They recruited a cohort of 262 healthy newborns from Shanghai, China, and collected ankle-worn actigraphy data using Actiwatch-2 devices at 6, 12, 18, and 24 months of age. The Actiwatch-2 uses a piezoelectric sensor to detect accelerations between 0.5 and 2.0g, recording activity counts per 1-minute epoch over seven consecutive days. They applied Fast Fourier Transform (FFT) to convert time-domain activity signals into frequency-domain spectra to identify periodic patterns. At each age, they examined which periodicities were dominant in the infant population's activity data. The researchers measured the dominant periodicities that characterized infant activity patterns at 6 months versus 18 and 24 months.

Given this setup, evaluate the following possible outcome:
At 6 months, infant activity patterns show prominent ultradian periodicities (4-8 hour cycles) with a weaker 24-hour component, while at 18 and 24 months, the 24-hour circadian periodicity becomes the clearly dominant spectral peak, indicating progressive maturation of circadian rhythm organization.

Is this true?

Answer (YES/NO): NO